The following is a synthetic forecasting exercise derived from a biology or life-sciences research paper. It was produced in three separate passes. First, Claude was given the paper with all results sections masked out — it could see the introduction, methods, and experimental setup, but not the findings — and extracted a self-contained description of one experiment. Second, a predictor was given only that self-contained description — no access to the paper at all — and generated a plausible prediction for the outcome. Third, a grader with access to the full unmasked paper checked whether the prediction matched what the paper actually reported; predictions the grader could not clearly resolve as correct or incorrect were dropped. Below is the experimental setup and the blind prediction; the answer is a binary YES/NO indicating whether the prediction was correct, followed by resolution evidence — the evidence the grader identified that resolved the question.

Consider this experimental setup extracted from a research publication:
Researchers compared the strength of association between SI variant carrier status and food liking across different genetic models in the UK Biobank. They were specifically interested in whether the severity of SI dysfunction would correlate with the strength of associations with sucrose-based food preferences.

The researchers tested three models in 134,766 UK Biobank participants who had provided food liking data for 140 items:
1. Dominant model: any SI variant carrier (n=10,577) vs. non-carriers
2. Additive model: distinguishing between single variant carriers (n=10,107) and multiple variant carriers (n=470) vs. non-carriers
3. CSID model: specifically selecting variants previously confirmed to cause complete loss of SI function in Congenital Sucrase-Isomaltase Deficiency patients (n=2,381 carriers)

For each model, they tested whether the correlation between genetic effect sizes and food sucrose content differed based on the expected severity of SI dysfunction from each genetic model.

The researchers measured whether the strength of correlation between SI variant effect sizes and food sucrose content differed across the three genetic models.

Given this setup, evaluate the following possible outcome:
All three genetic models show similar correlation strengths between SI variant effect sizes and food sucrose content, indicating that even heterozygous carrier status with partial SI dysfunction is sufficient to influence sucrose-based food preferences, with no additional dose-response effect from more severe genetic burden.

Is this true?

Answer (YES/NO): NO